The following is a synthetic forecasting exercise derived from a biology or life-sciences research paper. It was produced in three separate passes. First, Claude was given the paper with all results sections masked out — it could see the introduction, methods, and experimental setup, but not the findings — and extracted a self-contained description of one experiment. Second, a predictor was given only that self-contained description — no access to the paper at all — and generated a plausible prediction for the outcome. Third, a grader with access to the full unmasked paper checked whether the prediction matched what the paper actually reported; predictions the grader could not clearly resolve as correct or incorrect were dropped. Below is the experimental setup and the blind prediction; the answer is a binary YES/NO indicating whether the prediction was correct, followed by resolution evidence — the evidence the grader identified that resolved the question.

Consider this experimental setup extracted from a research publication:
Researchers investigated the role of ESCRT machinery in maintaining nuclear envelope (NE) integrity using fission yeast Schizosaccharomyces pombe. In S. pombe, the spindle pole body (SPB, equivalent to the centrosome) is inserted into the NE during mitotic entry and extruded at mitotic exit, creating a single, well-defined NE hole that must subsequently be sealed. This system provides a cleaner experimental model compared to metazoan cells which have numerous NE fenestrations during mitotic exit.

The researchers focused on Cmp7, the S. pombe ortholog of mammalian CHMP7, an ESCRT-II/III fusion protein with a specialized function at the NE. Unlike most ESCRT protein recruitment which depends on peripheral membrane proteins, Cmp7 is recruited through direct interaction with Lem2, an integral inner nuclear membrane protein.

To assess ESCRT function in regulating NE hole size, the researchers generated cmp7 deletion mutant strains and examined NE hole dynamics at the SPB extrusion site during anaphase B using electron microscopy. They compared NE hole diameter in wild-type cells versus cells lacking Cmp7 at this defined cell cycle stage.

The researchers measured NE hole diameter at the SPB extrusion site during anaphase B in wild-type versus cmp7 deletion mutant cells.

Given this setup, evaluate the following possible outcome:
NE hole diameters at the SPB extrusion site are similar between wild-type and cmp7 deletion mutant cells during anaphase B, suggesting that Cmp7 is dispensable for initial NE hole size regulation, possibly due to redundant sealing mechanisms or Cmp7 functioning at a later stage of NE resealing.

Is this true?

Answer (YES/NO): NO